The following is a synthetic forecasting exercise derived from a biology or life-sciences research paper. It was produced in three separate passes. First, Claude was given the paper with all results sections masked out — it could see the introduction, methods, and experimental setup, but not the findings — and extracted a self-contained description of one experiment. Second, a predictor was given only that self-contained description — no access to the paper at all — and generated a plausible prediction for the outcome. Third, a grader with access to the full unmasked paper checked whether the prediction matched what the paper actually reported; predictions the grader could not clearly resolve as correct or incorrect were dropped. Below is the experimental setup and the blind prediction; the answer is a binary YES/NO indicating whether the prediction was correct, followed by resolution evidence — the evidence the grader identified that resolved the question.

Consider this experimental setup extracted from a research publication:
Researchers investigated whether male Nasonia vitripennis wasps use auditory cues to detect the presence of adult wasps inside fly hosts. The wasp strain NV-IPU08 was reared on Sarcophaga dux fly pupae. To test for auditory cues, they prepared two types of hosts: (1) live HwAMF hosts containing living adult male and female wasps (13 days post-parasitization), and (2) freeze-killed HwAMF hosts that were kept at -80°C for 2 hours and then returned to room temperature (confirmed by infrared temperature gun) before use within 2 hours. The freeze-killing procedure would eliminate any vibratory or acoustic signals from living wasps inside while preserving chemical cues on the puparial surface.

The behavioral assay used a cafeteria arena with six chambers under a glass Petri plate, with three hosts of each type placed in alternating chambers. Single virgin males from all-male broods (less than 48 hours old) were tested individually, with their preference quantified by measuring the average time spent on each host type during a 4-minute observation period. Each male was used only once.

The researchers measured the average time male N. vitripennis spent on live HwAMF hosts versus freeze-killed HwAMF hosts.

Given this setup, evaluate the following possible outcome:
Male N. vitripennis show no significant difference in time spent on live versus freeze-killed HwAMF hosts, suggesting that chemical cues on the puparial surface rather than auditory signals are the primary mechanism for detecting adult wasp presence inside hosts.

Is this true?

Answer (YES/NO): YES